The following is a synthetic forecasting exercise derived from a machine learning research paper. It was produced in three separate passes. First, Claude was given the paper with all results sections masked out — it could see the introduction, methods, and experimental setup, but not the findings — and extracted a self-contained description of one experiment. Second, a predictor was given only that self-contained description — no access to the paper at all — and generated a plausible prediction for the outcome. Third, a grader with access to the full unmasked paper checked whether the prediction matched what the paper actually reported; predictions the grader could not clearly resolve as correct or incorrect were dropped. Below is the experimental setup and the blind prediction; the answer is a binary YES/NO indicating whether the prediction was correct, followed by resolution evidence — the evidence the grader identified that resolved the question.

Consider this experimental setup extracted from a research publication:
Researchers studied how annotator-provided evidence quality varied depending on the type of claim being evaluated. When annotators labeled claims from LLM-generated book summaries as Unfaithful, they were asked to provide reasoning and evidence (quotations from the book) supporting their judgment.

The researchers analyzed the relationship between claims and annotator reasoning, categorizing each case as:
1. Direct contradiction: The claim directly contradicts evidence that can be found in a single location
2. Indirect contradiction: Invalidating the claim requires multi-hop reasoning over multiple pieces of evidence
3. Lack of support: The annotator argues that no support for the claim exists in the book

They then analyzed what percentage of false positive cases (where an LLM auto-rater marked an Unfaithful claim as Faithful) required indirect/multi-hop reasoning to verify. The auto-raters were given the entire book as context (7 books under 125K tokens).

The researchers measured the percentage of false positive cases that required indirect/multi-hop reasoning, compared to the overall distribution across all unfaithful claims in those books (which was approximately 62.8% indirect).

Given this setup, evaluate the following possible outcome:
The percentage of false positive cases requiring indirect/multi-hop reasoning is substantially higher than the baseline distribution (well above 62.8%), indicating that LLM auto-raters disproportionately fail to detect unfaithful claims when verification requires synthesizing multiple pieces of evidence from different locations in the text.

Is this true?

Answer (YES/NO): YES